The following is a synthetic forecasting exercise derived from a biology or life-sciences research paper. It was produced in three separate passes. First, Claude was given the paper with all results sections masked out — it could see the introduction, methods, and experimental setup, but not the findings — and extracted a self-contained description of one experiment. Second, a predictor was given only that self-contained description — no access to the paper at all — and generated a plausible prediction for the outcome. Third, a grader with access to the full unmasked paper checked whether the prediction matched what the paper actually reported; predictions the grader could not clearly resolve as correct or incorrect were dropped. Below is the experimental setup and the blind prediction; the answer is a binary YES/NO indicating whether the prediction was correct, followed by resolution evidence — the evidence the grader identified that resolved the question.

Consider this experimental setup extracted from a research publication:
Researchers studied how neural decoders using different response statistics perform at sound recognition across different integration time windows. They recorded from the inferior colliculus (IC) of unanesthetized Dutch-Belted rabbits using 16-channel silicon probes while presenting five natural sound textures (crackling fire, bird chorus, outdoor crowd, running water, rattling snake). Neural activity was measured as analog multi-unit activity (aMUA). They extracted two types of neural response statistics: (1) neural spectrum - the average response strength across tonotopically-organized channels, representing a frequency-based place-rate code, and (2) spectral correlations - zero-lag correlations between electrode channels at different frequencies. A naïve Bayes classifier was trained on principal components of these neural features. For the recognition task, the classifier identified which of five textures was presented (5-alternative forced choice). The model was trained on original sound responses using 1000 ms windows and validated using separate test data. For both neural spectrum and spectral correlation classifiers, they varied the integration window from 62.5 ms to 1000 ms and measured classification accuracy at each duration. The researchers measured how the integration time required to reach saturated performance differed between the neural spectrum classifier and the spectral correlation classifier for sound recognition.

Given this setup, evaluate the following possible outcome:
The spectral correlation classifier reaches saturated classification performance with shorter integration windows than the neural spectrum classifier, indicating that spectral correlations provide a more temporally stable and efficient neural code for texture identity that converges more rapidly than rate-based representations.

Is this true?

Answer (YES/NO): NO